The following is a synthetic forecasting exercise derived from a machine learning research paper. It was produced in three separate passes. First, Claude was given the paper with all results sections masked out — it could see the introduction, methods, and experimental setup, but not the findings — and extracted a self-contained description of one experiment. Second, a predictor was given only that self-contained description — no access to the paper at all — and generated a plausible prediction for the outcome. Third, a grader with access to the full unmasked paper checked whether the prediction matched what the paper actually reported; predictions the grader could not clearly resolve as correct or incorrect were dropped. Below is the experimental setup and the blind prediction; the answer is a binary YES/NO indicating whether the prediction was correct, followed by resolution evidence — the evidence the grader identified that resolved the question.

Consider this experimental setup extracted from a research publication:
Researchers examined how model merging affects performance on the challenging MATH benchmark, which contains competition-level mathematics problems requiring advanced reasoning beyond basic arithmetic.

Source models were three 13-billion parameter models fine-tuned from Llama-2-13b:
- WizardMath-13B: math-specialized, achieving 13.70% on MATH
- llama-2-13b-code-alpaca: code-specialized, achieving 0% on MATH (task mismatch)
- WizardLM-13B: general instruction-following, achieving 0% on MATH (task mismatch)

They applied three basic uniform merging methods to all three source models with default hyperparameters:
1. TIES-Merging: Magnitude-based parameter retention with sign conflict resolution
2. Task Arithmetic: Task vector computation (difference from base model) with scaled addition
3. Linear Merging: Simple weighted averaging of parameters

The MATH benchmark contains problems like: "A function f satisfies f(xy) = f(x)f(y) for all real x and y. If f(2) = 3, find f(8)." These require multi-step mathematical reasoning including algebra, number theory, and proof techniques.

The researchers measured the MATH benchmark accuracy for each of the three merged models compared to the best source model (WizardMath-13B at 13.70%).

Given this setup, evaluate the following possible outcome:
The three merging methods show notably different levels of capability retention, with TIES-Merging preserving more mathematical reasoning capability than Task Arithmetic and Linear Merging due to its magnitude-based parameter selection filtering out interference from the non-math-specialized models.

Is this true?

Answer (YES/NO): NO